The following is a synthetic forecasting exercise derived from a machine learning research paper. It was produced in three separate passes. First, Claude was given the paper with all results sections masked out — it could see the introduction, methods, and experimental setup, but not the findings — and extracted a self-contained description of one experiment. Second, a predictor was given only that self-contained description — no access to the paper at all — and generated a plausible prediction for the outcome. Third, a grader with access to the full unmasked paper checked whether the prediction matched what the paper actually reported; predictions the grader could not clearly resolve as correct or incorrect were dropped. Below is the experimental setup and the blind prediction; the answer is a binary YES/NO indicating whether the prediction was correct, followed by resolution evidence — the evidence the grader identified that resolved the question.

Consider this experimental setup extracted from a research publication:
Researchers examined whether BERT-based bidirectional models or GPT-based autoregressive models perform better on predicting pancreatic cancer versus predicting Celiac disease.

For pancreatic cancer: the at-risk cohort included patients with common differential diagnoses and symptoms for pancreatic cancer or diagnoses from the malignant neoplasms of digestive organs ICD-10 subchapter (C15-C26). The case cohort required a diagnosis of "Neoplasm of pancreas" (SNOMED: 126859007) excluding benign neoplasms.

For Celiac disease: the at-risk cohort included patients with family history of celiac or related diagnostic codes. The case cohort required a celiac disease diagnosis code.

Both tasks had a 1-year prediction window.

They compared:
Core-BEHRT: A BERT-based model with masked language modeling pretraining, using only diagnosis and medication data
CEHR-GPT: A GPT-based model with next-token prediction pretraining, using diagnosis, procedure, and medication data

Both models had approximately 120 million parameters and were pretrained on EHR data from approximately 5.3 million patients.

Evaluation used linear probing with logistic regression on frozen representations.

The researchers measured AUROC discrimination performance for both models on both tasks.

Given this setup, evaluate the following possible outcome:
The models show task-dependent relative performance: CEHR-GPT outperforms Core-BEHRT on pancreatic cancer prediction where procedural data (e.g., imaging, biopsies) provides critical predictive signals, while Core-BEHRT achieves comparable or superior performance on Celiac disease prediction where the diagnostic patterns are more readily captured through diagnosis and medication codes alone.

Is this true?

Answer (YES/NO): NO